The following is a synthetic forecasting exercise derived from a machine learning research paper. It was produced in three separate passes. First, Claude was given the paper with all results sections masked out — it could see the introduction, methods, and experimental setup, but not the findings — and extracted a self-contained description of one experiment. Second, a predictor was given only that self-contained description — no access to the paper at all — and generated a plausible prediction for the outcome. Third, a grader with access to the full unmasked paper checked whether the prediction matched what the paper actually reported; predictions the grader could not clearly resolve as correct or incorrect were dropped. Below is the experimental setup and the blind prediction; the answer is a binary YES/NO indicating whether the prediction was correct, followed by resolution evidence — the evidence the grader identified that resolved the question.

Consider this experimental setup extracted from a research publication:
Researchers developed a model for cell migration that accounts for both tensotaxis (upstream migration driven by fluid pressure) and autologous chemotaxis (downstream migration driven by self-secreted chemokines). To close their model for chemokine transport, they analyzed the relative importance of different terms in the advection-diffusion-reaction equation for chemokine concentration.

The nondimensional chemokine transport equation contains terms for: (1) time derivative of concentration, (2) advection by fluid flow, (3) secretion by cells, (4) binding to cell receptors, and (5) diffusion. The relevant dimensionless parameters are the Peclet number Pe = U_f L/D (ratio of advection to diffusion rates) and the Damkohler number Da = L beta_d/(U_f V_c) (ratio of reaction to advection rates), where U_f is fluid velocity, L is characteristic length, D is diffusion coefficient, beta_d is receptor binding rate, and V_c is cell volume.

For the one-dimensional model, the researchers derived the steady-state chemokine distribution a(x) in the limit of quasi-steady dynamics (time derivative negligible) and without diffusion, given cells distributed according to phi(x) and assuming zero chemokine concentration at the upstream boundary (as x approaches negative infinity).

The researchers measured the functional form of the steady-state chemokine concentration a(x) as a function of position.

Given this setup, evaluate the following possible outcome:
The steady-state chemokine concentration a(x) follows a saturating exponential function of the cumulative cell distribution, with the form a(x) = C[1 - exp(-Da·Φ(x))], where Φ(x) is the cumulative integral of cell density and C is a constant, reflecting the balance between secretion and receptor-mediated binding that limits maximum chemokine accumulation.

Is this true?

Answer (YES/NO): YES